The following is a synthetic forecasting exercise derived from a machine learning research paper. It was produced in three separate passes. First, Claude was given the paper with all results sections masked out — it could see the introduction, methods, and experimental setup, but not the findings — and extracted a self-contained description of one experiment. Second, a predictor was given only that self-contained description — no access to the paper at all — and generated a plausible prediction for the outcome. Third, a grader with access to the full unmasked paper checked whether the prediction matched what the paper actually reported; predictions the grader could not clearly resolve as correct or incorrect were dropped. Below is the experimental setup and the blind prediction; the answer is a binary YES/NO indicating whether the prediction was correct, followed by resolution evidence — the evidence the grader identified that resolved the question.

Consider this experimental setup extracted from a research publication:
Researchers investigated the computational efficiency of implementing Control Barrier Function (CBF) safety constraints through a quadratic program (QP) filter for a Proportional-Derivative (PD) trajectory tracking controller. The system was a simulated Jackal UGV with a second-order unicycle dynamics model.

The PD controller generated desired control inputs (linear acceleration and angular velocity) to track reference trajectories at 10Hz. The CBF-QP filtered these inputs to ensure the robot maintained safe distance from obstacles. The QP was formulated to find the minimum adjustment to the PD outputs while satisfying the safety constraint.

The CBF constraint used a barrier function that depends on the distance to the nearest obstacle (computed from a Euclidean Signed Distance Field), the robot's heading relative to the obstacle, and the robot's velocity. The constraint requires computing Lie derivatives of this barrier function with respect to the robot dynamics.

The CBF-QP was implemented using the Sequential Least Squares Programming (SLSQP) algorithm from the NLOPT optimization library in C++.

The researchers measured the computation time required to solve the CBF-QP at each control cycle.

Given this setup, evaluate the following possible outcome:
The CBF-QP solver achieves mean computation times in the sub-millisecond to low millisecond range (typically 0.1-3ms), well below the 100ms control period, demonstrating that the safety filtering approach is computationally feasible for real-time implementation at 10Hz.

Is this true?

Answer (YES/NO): YES